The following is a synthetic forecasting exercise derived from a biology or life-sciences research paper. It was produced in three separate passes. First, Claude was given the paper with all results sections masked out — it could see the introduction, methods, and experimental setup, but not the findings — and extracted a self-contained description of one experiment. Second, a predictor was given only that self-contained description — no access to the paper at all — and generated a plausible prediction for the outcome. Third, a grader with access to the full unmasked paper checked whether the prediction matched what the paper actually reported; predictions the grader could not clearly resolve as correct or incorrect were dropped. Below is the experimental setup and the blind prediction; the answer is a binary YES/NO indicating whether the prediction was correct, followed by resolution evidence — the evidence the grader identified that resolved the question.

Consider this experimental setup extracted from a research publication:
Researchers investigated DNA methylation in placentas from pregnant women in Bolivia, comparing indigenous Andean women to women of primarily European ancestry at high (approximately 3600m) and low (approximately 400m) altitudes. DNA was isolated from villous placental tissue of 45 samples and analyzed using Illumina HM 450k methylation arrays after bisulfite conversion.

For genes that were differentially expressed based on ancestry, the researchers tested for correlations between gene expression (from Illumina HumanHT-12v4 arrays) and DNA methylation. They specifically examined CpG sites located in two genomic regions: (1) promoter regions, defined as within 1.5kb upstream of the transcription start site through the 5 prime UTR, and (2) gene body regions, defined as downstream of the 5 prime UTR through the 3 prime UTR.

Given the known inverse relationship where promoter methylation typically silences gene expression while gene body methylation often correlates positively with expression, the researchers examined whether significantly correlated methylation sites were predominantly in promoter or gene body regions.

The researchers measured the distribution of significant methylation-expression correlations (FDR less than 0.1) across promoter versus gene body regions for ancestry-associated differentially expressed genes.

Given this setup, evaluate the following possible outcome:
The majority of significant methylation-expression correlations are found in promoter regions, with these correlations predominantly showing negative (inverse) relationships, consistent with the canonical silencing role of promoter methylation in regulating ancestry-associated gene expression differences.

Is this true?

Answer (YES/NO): NO